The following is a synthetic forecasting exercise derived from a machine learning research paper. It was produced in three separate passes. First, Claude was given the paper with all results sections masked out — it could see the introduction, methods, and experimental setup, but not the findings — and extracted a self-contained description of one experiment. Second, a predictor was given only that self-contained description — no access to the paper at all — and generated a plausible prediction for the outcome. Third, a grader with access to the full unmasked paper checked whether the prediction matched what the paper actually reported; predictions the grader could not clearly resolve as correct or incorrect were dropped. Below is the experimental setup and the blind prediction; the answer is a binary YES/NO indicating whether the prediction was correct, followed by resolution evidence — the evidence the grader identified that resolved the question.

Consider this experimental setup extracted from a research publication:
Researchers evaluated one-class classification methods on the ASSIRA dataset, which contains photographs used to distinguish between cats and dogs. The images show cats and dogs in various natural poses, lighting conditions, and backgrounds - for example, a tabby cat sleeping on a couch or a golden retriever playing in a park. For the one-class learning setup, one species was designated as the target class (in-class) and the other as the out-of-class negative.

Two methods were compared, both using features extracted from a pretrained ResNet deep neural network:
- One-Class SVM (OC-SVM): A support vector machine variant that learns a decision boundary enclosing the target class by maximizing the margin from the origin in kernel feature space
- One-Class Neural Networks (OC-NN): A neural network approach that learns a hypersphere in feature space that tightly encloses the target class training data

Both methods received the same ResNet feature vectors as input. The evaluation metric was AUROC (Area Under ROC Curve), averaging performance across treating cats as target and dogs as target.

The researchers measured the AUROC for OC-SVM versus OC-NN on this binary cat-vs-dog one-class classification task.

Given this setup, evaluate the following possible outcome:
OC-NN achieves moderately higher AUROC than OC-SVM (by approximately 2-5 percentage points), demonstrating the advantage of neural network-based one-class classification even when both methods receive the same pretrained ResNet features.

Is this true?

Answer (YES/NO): NO